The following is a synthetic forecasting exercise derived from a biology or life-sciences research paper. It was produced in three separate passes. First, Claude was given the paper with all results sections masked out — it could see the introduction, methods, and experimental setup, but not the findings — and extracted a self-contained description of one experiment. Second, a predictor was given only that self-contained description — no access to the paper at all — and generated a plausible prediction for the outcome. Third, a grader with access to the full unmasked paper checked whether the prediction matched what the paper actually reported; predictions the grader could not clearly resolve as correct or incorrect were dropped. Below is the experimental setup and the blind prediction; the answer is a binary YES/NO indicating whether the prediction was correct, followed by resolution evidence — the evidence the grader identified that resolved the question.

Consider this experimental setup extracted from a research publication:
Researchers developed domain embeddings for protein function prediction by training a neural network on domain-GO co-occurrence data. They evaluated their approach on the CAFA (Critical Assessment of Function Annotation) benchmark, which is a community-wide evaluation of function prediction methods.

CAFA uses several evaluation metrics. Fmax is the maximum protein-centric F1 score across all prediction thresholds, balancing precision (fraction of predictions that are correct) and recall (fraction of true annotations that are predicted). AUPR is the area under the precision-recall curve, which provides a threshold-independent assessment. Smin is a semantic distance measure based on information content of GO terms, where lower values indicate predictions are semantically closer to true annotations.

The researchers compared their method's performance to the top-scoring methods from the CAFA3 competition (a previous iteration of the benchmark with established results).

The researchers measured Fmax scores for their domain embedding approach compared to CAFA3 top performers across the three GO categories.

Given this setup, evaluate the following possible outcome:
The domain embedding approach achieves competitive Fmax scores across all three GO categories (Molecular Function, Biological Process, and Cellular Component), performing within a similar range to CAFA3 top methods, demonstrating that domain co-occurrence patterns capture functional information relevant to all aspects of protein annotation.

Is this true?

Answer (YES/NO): YES